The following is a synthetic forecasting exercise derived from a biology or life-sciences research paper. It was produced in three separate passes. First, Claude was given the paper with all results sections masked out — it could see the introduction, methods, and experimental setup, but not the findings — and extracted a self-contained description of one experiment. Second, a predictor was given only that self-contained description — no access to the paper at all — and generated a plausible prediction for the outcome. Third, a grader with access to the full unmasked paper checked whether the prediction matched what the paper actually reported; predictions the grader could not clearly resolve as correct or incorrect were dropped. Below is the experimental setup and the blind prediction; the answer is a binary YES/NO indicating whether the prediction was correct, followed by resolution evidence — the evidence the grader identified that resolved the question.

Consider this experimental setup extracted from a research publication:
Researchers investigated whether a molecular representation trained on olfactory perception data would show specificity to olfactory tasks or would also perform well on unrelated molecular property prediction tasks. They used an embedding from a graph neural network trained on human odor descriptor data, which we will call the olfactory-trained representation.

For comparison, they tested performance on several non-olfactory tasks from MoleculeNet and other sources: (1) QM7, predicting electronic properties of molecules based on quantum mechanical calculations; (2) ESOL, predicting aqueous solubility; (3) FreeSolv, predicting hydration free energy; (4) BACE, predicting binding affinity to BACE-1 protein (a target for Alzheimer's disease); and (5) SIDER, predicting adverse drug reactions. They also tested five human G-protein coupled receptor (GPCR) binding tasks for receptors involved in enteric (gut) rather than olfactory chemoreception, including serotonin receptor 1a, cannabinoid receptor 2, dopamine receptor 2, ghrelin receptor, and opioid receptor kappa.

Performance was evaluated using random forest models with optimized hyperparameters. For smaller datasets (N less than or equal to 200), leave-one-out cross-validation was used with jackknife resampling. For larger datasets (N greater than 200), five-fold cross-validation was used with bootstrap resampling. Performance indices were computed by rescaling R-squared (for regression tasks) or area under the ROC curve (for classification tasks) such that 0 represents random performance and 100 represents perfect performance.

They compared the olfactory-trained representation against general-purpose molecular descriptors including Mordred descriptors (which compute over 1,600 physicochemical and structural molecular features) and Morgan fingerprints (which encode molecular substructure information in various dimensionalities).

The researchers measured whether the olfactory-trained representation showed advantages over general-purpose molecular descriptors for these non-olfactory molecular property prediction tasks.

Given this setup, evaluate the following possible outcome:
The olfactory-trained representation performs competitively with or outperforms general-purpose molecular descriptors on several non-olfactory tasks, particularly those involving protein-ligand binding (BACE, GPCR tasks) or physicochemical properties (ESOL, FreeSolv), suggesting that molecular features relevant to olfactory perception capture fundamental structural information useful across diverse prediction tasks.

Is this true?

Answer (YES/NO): NO